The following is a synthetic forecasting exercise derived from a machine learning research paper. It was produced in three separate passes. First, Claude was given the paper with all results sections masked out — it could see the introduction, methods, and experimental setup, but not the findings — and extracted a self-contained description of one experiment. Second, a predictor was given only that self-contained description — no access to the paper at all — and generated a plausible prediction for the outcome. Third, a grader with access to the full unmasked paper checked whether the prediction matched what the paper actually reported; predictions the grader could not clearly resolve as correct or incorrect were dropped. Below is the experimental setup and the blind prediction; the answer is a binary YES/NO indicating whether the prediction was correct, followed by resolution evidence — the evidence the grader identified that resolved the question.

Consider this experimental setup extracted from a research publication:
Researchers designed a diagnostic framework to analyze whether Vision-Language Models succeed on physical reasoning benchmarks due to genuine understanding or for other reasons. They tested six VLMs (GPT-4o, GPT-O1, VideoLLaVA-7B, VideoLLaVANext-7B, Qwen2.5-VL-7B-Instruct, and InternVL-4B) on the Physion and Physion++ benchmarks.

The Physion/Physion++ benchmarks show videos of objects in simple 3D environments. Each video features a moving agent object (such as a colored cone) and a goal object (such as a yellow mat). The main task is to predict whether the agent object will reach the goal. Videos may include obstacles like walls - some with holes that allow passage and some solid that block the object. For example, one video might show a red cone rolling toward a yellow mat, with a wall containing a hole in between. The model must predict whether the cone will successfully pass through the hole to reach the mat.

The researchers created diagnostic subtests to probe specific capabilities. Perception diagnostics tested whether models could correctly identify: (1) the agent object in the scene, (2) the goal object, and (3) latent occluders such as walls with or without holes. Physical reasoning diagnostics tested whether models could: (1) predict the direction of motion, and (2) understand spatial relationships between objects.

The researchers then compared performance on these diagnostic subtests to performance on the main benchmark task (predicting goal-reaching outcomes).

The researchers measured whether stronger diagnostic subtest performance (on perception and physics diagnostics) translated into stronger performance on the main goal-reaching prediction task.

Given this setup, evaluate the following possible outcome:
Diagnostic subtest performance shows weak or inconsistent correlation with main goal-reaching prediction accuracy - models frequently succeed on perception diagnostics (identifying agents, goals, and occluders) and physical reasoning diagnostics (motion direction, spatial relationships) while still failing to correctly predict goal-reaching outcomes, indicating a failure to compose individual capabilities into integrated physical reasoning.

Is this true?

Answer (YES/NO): YES